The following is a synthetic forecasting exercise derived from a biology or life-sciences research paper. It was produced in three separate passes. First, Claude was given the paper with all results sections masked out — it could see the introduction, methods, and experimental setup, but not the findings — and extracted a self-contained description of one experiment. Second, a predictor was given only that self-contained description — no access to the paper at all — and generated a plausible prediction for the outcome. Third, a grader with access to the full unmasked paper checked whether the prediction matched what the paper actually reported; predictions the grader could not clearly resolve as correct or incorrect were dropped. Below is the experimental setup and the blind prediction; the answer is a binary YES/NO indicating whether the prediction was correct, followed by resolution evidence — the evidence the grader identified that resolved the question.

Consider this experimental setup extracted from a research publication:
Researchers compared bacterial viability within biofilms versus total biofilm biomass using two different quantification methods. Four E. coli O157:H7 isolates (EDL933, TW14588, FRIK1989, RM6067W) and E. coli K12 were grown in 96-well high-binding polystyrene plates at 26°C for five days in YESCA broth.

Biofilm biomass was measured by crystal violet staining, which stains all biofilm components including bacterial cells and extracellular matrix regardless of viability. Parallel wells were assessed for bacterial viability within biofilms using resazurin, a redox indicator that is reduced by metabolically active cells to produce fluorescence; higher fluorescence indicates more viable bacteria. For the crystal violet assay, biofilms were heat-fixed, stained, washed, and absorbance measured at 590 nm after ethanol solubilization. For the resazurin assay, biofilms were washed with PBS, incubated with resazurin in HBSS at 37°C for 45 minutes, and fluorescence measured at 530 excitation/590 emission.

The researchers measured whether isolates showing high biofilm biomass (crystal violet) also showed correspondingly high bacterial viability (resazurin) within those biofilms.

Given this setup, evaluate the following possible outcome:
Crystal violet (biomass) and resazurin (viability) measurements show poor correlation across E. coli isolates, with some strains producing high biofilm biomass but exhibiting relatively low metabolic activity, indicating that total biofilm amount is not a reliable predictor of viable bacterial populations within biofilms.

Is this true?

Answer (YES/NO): NO